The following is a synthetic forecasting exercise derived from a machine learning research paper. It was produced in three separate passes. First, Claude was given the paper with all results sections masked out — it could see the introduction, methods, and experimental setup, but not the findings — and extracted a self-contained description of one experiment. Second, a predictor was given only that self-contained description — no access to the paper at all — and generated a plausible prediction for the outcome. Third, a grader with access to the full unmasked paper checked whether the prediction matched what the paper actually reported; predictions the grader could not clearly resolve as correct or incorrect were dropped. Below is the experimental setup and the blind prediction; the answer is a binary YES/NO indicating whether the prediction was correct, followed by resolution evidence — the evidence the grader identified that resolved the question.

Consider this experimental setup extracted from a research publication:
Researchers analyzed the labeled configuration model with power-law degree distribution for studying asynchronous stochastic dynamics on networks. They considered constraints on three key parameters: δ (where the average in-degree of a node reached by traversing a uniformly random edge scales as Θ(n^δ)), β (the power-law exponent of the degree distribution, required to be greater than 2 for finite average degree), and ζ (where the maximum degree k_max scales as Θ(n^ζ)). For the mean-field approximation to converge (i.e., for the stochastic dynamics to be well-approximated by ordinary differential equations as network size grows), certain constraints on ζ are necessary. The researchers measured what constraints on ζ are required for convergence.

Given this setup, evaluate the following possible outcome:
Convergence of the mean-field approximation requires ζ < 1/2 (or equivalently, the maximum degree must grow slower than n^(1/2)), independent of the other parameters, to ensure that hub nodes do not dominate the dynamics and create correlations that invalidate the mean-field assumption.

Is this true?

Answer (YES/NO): NO